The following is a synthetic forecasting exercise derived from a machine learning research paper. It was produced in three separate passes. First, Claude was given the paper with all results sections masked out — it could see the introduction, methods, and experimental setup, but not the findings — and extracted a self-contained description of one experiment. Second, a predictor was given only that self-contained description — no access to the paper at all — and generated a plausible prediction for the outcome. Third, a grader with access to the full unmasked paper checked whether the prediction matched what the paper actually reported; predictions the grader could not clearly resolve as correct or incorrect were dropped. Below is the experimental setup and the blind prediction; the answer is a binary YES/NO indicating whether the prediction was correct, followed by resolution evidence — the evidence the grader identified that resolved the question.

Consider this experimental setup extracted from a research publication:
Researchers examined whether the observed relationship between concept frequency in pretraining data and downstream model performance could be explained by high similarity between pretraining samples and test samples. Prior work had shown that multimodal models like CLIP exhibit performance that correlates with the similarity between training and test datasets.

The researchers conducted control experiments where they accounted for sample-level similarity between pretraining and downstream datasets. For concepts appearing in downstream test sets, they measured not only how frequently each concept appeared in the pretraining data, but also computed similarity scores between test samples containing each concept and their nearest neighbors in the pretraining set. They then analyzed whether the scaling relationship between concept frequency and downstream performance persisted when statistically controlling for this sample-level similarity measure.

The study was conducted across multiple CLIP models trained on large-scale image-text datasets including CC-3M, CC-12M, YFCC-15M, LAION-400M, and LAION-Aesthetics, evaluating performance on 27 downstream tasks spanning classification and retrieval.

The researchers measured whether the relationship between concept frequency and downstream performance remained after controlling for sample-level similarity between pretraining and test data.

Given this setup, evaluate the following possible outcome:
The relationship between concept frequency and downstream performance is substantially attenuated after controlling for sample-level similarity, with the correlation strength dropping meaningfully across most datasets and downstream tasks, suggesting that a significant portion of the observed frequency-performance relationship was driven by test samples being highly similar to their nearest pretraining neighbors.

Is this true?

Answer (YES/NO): NO